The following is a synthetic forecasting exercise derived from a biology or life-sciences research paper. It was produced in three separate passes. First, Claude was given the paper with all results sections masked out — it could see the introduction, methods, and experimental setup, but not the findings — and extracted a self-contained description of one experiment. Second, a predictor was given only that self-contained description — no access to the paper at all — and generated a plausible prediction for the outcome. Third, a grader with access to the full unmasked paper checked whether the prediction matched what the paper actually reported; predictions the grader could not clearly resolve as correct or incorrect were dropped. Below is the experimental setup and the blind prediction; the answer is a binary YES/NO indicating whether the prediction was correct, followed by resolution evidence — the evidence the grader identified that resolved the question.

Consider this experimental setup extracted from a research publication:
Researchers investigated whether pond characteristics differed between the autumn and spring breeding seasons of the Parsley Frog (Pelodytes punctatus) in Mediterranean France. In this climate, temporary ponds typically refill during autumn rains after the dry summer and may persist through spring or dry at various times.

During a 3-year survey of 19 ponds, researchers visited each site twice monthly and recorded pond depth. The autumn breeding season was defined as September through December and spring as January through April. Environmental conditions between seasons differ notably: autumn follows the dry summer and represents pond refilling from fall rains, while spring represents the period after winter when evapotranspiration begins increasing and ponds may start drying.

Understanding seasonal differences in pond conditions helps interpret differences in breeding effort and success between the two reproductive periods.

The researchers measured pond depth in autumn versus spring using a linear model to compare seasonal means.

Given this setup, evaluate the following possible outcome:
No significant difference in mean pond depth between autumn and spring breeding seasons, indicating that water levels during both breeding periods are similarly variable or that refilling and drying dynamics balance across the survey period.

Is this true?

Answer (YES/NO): YES